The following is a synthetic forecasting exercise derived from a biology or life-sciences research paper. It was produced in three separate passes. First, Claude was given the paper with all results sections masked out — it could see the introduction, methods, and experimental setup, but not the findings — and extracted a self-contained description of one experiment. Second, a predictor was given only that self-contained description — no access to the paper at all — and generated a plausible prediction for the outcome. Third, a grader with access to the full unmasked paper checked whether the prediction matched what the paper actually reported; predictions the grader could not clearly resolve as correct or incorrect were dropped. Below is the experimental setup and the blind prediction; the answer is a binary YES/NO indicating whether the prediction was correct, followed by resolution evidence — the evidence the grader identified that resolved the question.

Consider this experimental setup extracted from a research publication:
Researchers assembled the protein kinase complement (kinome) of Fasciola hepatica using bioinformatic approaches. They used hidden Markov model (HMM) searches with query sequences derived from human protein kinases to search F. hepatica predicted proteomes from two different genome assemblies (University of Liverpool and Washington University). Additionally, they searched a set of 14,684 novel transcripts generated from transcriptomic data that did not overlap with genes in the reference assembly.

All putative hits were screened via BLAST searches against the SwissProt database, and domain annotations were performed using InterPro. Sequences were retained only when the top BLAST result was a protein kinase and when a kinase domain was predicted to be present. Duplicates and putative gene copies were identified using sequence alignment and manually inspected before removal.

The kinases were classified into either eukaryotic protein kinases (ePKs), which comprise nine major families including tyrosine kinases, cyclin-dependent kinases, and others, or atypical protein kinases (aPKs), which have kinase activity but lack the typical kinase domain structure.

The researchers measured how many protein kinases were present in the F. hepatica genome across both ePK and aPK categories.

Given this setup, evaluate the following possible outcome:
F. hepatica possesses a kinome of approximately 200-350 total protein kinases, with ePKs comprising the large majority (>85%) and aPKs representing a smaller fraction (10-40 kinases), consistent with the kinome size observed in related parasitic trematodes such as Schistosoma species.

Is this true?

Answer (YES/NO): YES